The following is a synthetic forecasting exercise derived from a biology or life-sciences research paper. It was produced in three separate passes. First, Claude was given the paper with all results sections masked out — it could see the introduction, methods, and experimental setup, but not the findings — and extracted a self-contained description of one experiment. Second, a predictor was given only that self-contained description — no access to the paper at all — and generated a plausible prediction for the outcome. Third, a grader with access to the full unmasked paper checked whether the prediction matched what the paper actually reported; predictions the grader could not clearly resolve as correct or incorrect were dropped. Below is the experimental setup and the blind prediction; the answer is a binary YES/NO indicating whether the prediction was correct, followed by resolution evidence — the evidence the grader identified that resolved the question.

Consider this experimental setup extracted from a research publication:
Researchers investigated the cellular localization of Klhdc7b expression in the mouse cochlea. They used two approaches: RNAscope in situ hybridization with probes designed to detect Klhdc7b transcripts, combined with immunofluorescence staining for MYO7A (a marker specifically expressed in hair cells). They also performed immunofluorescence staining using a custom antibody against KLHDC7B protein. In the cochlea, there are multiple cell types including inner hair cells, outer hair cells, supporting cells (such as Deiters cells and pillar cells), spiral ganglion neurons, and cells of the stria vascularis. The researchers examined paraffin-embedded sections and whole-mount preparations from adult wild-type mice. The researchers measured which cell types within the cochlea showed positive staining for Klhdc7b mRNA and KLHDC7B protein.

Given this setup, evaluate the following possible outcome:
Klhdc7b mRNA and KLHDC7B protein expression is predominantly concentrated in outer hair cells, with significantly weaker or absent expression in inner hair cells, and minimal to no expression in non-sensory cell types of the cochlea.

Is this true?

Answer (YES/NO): NO